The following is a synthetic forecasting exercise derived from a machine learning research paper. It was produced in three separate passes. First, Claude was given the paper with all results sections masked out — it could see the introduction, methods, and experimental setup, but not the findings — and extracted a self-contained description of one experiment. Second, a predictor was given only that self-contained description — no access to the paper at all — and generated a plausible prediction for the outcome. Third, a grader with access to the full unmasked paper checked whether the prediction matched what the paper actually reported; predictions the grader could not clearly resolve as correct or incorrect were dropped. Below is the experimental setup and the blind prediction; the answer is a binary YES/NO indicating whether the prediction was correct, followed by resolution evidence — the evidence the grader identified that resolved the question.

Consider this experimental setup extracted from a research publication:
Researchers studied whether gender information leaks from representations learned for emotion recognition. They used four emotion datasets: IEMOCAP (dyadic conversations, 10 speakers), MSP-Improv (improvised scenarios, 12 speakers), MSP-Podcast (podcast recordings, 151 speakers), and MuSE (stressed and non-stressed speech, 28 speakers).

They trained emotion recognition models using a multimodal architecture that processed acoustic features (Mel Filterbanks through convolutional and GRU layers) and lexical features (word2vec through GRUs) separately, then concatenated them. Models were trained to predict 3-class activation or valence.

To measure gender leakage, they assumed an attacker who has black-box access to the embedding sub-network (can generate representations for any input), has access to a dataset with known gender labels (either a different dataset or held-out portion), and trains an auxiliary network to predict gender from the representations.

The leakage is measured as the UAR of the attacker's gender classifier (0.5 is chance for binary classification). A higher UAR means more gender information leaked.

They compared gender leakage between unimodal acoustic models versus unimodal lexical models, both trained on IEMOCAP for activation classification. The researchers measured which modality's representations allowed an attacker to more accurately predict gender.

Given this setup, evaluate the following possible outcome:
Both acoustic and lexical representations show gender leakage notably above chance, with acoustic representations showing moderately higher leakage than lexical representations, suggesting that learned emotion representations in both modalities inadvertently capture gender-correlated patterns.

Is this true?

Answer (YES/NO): YES